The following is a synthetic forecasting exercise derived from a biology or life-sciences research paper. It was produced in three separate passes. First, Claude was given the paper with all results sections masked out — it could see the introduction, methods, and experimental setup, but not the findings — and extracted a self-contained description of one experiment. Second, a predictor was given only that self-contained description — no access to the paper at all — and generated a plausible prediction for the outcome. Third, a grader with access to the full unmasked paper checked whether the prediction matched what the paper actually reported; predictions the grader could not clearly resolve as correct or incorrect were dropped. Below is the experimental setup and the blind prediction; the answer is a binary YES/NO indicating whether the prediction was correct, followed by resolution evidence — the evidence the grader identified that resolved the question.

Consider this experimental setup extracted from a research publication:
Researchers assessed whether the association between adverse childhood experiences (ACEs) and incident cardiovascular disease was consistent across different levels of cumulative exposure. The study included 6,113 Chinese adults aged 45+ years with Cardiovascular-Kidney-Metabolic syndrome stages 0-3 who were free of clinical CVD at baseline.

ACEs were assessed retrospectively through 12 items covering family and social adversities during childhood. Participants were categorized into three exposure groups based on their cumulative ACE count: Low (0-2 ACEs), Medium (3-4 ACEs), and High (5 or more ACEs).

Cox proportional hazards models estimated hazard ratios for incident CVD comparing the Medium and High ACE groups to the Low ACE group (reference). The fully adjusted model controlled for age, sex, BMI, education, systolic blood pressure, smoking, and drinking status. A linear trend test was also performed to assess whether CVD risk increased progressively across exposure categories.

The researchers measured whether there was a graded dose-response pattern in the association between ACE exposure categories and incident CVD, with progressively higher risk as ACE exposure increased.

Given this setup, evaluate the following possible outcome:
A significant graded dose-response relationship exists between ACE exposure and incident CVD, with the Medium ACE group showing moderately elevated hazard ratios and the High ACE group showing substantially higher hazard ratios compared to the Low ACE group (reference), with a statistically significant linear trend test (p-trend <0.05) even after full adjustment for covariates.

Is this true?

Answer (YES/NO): YES